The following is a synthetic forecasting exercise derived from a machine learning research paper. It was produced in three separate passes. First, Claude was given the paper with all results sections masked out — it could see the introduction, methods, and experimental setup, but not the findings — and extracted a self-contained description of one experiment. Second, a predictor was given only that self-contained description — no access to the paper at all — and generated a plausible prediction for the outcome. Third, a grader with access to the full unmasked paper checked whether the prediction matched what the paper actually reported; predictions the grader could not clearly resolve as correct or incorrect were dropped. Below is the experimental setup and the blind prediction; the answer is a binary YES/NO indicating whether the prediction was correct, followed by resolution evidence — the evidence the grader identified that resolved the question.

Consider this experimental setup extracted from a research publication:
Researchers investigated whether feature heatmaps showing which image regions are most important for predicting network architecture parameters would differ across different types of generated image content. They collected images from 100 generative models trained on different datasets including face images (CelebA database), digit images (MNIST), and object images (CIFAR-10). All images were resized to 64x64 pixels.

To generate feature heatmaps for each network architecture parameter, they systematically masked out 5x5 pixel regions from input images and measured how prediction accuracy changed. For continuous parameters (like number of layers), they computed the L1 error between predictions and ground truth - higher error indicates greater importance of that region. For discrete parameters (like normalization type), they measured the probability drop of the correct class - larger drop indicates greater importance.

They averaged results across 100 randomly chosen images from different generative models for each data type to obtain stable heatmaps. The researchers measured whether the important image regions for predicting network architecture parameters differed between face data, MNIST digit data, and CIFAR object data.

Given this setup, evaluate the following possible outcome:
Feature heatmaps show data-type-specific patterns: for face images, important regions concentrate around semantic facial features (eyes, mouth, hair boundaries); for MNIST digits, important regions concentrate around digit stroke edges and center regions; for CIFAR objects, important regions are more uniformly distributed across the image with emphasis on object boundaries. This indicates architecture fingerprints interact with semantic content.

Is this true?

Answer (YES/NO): NO